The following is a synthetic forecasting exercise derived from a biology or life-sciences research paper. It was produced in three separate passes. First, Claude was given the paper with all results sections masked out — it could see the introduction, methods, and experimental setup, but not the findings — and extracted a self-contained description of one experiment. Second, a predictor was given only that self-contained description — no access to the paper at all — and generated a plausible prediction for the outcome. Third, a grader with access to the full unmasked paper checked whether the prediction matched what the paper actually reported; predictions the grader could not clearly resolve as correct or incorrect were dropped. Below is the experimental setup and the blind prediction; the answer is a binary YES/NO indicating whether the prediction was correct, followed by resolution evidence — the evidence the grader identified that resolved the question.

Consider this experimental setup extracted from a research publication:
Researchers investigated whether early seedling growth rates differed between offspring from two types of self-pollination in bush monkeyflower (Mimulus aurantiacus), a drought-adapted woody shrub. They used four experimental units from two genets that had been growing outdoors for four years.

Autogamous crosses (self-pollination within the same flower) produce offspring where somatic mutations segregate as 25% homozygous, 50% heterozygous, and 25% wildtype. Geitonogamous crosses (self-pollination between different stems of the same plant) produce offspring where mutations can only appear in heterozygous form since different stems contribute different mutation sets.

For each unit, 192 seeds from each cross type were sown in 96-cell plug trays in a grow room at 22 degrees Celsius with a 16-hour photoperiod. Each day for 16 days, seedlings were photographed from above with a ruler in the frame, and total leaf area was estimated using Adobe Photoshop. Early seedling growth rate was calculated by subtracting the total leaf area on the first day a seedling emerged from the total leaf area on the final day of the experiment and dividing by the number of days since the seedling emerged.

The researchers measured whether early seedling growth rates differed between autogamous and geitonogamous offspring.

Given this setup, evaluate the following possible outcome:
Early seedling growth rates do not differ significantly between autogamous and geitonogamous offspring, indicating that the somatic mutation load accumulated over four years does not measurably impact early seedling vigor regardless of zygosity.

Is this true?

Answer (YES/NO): YES